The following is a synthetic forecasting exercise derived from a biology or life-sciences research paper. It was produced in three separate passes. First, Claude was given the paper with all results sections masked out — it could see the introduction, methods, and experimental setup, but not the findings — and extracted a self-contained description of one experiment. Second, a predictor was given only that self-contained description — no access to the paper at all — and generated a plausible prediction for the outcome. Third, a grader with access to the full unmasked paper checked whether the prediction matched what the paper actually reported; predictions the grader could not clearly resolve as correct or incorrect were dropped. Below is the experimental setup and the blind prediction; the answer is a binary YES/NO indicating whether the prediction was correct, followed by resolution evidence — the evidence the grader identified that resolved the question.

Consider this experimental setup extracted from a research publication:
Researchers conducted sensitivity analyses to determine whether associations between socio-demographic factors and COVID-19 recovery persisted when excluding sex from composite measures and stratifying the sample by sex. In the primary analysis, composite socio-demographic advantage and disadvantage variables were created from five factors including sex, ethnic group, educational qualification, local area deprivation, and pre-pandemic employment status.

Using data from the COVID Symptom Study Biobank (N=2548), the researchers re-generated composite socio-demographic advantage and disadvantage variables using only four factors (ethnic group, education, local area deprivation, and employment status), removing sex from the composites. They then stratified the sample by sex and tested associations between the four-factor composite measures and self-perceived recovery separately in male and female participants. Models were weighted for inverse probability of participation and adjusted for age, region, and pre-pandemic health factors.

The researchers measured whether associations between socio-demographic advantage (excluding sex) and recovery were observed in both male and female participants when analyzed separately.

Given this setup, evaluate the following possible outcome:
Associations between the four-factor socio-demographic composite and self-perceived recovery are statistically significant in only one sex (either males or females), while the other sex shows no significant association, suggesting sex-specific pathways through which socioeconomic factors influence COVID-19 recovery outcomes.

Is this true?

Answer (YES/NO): NO